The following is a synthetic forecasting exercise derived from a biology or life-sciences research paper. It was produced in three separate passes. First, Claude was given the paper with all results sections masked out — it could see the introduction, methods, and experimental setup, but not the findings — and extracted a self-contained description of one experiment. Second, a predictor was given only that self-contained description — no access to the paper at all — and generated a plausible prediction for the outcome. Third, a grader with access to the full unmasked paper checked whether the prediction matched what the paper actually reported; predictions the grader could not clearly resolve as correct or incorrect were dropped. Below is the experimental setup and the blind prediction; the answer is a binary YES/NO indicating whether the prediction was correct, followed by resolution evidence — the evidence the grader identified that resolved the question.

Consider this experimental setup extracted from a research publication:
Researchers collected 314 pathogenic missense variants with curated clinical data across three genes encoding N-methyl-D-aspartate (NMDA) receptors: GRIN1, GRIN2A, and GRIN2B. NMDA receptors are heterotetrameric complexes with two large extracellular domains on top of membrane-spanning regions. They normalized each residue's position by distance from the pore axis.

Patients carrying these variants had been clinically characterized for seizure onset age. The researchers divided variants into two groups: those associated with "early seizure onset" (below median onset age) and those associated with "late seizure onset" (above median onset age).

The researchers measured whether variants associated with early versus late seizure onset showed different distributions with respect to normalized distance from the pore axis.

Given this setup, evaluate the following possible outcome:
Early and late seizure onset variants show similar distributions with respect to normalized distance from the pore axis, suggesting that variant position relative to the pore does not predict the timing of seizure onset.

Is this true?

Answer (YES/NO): NO